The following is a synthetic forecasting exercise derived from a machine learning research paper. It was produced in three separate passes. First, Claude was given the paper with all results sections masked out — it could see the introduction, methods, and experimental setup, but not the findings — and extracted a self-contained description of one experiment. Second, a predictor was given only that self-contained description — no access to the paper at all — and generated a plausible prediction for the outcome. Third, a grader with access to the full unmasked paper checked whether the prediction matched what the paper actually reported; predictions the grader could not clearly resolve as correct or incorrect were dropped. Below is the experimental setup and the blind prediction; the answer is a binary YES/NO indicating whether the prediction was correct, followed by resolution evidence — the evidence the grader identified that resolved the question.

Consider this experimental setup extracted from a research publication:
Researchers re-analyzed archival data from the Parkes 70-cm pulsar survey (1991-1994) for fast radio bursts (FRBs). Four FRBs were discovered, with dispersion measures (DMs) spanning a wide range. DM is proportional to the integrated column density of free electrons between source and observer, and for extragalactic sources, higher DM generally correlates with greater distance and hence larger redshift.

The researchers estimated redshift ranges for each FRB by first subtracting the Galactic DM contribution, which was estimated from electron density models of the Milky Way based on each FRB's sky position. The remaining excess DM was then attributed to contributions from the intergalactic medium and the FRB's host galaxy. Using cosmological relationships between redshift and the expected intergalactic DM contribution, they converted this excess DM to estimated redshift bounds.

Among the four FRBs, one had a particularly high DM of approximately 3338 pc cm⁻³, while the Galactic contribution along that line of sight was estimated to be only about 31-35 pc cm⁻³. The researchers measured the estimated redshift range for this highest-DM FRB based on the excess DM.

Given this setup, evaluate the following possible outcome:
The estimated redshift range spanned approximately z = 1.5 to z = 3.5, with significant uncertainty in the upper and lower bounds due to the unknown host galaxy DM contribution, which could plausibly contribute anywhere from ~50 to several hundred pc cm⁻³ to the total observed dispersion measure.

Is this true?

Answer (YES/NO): NO